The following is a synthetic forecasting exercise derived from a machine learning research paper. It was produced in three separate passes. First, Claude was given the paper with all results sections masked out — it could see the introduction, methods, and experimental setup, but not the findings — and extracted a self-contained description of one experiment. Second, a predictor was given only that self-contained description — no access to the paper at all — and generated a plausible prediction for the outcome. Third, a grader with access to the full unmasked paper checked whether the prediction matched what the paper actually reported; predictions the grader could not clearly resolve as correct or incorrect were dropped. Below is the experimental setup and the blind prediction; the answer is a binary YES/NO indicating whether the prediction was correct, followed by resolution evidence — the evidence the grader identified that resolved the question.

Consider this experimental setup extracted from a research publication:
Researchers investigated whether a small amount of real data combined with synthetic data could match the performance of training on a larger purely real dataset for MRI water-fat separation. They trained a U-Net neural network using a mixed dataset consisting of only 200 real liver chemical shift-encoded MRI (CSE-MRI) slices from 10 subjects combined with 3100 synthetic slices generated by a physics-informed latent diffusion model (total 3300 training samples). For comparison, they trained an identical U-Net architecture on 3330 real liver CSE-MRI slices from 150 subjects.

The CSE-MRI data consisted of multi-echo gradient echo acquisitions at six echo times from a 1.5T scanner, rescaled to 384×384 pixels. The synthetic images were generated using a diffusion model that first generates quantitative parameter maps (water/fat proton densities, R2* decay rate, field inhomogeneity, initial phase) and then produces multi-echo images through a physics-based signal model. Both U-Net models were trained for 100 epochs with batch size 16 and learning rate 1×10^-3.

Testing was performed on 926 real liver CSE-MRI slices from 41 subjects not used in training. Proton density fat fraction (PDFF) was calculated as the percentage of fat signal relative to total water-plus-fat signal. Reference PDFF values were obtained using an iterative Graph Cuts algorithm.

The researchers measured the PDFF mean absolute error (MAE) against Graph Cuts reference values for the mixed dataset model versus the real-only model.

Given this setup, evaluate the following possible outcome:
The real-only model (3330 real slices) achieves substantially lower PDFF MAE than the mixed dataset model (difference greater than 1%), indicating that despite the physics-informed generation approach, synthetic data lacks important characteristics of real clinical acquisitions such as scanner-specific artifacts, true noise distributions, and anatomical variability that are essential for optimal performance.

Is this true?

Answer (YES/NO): NO